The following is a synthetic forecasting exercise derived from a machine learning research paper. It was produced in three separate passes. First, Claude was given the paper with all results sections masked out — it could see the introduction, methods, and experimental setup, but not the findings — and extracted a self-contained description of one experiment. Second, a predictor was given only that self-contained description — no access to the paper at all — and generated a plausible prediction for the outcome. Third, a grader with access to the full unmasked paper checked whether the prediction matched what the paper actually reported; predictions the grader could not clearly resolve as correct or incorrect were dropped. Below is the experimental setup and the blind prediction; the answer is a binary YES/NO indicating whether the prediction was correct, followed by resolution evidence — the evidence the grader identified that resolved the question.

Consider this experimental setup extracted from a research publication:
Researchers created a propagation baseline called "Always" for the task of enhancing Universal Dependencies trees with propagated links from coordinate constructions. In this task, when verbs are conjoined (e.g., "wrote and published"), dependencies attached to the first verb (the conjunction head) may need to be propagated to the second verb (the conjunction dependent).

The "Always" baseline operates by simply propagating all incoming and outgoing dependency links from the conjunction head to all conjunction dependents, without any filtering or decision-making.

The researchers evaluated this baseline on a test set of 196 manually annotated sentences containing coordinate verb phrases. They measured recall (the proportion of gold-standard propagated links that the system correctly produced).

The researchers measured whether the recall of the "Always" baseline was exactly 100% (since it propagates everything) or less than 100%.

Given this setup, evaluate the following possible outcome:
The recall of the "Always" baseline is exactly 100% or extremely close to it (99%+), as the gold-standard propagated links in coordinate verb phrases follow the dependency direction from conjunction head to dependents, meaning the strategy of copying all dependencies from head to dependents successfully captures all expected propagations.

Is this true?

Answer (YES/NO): YES